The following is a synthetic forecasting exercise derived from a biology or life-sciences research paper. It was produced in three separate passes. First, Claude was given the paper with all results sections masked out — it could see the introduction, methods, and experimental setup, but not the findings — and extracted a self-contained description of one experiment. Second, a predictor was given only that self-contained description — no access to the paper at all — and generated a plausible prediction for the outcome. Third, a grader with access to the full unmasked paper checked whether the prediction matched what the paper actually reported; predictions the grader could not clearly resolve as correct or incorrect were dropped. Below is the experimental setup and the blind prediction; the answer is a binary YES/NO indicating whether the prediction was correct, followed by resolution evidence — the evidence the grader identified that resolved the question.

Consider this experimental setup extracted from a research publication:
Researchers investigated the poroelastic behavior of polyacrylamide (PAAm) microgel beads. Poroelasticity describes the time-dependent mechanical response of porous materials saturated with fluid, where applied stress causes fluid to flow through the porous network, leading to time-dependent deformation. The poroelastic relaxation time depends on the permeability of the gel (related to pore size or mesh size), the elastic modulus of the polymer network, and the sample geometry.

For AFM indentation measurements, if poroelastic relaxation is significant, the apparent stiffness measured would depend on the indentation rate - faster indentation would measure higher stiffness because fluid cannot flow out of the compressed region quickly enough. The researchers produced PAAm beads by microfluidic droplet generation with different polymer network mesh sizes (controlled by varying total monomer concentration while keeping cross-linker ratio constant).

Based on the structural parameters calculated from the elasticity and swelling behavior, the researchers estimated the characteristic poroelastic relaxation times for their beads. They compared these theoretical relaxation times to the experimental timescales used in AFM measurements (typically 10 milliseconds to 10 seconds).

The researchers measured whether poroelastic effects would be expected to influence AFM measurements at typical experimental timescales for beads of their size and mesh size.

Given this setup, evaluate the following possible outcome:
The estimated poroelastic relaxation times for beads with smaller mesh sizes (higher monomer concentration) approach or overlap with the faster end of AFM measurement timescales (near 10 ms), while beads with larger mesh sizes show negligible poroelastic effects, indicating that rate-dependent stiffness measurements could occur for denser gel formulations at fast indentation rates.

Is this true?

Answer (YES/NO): NO